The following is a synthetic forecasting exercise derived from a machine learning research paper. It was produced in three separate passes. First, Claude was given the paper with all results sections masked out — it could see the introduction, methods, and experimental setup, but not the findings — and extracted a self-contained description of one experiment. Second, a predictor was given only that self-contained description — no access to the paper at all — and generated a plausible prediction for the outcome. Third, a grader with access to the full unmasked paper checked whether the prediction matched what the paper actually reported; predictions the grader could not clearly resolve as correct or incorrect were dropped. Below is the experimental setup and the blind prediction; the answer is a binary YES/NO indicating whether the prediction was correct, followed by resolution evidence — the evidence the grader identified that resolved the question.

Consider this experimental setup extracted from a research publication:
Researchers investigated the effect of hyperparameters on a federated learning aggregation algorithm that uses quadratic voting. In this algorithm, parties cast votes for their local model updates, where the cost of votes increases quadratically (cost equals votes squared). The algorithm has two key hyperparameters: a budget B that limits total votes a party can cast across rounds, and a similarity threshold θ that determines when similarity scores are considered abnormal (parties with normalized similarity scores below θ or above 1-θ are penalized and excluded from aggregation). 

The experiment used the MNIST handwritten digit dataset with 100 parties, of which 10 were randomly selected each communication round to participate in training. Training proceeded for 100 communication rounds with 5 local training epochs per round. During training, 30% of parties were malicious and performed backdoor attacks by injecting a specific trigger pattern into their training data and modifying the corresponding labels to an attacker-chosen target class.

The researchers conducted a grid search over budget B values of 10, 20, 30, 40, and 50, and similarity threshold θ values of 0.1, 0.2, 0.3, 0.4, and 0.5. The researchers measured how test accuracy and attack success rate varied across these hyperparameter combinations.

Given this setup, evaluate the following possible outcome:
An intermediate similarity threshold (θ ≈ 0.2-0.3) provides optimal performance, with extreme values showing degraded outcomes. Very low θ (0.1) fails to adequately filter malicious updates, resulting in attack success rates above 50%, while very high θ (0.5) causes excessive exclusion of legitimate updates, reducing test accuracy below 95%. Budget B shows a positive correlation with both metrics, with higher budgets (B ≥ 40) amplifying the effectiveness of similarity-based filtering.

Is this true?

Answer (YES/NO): NO